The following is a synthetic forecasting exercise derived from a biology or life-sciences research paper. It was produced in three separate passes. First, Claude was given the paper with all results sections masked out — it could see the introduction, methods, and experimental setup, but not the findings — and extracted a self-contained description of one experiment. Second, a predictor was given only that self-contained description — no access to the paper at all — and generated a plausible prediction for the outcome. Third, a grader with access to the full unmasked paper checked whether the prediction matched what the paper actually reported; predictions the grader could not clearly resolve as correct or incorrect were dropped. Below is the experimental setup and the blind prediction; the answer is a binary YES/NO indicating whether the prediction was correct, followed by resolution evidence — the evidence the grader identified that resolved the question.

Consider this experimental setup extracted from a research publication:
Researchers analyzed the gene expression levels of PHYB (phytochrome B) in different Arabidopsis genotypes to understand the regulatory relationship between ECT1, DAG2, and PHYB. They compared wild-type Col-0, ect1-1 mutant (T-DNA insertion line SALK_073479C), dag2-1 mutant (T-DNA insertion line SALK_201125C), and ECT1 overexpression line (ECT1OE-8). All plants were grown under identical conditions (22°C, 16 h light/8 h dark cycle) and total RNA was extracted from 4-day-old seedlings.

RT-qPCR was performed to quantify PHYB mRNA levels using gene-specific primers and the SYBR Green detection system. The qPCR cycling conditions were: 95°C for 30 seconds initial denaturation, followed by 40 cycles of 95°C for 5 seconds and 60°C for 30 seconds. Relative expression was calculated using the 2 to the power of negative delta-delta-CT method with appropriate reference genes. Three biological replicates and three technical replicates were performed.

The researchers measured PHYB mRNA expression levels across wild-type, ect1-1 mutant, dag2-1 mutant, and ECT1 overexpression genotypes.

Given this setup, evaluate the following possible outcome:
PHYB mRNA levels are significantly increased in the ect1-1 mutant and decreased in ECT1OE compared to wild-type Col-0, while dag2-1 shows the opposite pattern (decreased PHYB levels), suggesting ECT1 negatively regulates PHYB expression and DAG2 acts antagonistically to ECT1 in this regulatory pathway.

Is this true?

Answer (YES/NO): NO